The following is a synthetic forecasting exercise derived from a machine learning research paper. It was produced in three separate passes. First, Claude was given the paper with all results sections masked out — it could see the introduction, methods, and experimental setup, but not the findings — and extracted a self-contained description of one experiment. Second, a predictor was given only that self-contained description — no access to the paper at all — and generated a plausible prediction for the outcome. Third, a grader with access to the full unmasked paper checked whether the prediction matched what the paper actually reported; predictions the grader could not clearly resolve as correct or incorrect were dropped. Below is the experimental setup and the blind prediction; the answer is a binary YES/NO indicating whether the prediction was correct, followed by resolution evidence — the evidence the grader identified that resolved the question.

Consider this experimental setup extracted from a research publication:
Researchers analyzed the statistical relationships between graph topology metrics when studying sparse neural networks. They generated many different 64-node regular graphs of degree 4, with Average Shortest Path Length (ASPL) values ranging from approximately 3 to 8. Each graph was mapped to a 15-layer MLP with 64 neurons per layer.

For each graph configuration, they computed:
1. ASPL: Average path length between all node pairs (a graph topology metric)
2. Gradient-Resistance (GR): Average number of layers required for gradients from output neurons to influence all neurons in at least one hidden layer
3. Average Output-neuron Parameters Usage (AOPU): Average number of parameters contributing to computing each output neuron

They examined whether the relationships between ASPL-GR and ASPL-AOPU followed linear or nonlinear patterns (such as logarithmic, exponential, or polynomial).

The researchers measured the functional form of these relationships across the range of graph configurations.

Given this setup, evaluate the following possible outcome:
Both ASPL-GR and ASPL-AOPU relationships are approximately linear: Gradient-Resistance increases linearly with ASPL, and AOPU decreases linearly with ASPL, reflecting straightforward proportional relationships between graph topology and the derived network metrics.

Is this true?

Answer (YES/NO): YES